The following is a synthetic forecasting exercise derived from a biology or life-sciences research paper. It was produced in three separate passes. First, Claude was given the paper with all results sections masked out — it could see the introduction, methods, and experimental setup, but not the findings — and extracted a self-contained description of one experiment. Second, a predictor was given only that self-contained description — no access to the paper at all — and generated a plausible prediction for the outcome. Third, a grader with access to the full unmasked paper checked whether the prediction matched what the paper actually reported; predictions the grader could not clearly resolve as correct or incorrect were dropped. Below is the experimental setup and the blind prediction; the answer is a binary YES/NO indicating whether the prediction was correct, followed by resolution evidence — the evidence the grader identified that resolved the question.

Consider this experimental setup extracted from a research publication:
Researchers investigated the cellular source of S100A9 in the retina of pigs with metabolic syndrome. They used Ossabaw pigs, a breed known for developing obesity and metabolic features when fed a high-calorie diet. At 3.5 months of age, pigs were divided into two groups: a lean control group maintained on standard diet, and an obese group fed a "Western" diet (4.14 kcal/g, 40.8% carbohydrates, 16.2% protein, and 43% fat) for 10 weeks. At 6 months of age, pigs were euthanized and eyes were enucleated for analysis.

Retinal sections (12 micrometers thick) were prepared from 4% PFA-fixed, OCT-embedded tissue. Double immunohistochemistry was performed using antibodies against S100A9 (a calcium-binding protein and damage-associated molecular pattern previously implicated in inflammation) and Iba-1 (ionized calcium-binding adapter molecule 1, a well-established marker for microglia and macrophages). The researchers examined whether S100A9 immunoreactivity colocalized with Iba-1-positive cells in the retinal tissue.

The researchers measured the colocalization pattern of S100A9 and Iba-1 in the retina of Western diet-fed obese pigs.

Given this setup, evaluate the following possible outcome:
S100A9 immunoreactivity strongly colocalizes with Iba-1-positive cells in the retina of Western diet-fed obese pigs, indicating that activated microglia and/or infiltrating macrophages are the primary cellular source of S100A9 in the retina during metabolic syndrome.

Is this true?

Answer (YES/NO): YES